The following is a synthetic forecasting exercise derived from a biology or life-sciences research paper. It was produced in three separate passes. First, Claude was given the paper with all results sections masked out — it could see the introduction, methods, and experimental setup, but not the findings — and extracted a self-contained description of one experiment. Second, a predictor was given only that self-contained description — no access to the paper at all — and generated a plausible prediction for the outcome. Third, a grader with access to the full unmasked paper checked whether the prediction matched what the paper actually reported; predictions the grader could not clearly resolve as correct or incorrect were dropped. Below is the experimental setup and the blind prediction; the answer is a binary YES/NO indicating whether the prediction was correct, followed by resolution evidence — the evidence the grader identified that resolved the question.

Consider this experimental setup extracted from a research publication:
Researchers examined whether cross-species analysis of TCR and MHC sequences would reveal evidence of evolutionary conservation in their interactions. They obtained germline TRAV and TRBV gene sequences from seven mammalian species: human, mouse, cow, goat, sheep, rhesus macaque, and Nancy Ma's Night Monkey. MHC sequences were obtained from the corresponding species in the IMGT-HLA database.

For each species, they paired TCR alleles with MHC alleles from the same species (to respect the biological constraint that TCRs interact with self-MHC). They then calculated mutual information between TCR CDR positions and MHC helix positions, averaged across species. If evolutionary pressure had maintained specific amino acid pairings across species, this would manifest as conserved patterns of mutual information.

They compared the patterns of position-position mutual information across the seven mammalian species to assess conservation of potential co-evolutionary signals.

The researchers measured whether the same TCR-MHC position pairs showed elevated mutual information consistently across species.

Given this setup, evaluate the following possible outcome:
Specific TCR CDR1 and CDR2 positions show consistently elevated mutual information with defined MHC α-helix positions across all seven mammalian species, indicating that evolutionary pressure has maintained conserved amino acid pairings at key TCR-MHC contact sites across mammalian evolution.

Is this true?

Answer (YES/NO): NO